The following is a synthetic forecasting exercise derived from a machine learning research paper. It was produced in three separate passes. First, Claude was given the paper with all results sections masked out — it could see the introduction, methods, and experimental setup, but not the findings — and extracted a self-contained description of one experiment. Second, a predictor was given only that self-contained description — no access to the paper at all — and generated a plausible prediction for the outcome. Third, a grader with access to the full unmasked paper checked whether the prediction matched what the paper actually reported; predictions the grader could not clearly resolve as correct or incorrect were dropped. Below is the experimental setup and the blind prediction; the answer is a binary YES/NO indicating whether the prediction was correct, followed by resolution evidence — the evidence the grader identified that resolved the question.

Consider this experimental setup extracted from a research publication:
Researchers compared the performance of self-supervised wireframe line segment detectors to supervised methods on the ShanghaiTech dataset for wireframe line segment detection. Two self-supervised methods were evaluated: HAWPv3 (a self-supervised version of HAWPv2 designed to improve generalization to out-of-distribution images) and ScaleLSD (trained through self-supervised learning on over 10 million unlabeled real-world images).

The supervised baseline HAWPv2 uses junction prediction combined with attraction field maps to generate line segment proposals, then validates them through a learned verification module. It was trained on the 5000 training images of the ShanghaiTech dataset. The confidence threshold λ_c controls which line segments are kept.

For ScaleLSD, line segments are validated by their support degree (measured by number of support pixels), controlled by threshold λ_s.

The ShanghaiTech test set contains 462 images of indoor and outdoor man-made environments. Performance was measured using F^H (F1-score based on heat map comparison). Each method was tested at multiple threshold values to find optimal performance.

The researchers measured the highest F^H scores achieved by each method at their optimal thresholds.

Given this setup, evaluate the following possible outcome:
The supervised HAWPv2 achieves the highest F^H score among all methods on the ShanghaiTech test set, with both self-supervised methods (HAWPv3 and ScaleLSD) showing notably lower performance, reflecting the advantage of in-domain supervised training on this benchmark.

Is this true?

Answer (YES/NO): YES